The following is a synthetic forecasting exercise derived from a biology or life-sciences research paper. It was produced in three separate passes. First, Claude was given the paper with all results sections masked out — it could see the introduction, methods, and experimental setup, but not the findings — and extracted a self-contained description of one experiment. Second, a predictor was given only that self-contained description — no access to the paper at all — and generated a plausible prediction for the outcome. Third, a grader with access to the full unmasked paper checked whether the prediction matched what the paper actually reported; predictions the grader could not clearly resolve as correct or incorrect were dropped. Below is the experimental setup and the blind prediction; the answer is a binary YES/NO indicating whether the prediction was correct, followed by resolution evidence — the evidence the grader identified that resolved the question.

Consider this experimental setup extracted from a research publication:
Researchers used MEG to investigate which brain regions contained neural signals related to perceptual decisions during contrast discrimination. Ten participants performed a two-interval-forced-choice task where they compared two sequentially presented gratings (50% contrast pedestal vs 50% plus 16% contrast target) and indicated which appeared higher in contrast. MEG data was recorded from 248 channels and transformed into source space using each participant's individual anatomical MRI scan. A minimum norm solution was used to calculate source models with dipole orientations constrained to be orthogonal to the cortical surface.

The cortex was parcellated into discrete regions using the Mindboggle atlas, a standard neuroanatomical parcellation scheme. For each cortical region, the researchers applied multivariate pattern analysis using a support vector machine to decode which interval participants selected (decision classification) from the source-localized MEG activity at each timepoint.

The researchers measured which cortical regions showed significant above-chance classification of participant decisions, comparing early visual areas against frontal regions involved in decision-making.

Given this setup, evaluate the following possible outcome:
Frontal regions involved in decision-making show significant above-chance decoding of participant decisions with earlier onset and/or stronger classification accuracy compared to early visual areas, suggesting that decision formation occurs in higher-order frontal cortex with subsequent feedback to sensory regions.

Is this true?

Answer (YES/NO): NO